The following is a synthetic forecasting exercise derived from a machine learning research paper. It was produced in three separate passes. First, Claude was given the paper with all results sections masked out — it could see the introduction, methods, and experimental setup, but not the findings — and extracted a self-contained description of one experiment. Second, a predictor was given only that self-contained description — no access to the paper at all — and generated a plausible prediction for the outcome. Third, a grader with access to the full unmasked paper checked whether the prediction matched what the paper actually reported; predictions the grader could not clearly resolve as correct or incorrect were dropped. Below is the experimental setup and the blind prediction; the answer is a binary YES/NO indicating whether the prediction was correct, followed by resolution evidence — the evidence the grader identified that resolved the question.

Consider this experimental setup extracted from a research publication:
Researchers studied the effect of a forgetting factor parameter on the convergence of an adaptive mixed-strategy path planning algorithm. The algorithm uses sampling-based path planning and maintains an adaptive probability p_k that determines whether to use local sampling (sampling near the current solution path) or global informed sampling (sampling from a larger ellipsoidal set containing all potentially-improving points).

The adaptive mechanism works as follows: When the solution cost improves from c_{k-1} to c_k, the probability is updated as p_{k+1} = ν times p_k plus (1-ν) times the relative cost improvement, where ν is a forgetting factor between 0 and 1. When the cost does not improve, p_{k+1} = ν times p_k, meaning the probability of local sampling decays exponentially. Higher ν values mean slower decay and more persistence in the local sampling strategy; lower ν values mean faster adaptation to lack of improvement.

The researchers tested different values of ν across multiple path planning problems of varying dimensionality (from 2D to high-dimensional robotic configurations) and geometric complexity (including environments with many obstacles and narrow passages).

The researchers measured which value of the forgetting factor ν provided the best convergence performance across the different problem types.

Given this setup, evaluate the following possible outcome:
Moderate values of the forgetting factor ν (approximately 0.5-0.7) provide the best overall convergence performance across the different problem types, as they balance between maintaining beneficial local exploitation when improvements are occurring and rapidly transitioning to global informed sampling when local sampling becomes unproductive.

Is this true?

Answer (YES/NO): NO